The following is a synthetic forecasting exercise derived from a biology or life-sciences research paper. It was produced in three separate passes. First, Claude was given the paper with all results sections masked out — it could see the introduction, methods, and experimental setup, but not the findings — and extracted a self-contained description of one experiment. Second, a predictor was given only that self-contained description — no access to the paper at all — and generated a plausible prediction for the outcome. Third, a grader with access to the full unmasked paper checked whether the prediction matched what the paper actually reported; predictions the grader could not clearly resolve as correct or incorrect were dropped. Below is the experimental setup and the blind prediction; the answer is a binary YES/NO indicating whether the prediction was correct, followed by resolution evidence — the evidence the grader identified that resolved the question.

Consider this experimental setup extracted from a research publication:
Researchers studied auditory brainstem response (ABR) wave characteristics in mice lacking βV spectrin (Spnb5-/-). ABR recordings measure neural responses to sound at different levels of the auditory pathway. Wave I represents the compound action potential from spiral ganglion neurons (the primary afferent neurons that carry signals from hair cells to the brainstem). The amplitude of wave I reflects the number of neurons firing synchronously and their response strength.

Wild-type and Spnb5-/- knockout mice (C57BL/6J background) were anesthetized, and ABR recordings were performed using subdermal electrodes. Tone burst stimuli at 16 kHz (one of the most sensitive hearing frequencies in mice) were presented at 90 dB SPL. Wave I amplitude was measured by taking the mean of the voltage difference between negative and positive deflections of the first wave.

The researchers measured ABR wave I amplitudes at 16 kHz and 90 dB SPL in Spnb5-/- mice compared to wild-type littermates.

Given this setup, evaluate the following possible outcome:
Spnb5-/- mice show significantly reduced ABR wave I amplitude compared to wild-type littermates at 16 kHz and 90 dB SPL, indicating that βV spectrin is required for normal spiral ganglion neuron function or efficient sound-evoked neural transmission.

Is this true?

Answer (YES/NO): YES